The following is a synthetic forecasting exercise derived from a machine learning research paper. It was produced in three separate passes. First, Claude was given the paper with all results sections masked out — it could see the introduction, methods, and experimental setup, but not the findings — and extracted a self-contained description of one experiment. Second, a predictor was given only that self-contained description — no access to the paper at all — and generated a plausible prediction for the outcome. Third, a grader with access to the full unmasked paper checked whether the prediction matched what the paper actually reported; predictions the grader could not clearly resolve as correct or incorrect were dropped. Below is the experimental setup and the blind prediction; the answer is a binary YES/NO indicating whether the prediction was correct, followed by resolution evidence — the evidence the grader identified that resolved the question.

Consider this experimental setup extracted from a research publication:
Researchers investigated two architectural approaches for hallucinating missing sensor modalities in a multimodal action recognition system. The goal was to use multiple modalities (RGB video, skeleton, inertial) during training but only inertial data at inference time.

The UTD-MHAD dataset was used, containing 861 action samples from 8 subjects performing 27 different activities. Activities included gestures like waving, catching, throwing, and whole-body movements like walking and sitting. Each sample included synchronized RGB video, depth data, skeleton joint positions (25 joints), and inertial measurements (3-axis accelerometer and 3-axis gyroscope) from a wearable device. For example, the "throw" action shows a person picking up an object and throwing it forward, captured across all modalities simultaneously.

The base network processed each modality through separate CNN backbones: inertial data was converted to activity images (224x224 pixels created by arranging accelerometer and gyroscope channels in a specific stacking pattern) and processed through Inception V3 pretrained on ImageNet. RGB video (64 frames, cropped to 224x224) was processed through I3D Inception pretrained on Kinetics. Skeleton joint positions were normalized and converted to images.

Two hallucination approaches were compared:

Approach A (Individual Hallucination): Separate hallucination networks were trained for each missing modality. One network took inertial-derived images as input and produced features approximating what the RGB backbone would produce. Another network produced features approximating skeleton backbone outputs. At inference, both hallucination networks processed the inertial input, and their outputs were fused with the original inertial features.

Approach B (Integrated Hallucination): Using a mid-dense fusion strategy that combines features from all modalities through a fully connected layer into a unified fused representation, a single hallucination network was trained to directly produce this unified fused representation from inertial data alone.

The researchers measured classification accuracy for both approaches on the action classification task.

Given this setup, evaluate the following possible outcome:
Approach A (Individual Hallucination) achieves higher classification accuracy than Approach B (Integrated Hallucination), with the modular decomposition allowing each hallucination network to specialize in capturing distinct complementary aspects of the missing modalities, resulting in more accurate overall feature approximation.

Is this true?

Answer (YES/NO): YES